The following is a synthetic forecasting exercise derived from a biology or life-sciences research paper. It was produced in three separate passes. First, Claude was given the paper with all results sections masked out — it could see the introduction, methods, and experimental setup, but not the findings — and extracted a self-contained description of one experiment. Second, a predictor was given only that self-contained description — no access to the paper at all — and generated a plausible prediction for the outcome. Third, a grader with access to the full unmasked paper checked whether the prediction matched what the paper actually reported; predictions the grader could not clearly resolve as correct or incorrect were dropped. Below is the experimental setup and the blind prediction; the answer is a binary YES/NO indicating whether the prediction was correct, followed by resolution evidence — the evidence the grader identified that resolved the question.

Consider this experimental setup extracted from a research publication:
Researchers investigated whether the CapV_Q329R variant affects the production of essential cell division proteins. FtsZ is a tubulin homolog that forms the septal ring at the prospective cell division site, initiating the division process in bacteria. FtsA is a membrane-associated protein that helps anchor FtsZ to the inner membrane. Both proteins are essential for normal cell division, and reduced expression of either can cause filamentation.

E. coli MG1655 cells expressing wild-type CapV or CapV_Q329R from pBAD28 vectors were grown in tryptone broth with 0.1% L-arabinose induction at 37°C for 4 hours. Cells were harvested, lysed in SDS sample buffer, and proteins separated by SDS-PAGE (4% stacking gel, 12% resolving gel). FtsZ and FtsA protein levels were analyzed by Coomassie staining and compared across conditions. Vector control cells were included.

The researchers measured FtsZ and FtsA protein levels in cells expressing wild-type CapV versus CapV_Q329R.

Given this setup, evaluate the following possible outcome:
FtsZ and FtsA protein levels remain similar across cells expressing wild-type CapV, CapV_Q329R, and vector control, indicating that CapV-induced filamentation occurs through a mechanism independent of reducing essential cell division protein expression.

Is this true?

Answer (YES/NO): NO